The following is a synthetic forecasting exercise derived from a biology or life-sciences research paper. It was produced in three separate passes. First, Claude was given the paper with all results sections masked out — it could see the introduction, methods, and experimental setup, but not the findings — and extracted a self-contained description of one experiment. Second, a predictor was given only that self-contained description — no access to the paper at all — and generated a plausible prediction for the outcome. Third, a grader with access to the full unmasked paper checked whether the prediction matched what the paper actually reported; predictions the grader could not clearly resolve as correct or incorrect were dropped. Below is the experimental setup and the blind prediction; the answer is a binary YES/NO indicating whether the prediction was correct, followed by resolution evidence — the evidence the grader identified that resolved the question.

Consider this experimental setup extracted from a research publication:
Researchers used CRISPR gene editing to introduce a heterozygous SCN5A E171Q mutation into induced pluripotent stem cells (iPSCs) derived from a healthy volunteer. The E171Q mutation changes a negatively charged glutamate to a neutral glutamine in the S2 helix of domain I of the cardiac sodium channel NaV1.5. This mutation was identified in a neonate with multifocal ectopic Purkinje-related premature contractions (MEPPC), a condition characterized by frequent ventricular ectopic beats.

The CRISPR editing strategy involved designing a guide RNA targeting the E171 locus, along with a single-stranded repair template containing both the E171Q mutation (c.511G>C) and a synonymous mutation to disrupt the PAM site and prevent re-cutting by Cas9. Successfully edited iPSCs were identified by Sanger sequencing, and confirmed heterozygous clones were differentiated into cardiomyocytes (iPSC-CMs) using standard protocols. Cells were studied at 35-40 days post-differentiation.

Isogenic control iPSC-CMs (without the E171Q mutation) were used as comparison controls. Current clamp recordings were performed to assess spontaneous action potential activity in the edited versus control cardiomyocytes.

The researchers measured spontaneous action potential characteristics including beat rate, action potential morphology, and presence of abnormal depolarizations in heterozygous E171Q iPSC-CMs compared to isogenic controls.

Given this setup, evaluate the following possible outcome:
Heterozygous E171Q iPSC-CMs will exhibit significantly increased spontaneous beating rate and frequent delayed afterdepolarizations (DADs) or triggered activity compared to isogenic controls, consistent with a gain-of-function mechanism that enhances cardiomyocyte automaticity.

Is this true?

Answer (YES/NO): NO